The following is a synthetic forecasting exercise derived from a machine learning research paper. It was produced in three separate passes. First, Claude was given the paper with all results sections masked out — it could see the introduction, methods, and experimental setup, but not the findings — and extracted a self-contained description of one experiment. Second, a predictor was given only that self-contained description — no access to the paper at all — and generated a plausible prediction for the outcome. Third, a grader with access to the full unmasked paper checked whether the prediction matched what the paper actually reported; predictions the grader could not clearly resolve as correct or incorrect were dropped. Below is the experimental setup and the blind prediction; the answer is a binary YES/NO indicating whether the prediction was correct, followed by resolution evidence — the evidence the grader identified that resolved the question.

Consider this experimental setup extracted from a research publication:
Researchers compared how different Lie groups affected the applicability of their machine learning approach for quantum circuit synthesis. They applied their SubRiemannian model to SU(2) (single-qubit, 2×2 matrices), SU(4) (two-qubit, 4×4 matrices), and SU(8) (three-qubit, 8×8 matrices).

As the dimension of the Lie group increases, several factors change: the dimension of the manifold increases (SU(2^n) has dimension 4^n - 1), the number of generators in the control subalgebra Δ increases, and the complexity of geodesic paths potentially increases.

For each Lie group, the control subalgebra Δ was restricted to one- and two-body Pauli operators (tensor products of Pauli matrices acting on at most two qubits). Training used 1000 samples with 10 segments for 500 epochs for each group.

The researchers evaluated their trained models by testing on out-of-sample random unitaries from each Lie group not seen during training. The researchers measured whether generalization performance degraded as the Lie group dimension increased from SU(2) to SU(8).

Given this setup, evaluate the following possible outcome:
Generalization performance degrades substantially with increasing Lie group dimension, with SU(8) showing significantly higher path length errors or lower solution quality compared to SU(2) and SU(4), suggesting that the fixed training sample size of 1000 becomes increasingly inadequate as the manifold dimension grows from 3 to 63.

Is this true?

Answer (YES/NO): NO